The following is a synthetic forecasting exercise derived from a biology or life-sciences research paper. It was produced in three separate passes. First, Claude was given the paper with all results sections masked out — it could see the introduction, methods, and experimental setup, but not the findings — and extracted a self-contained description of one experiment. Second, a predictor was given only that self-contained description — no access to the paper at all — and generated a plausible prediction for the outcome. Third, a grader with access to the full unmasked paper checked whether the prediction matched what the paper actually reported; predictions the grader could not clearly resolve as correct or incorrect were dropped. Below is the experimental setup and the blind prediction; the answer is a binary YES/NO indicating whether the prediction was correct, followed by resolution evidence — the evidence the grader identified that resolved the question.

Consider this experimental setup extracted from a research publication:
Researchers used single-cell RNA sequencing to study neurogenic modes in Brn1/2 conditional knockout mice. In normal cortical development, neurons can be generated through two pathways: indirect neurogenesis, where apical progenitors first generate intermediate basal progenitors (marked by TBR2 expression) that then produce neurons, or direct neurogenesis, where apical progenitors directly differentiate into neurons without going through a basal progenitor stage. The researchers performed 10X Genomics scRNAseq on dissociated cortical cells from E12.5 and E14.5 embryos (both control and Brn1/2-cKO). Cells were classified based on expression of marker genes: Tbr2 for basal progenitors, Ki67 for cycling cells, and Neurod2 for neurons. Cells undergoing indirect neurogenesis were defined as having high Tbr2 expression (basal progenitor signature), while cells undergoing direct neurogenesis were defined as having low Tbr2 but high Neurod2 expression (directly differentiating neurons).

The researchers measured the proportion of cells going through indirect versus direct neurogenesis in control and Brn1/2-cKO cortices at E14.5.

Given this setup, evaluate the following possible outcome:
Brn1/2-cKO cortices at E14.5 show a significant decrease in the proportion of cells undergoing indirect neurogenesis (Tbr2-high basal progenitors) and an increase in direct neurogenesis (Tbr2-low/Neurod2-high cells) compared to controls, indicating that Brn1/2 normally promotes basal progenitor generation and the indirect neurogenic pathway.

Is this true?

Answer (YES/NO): YES